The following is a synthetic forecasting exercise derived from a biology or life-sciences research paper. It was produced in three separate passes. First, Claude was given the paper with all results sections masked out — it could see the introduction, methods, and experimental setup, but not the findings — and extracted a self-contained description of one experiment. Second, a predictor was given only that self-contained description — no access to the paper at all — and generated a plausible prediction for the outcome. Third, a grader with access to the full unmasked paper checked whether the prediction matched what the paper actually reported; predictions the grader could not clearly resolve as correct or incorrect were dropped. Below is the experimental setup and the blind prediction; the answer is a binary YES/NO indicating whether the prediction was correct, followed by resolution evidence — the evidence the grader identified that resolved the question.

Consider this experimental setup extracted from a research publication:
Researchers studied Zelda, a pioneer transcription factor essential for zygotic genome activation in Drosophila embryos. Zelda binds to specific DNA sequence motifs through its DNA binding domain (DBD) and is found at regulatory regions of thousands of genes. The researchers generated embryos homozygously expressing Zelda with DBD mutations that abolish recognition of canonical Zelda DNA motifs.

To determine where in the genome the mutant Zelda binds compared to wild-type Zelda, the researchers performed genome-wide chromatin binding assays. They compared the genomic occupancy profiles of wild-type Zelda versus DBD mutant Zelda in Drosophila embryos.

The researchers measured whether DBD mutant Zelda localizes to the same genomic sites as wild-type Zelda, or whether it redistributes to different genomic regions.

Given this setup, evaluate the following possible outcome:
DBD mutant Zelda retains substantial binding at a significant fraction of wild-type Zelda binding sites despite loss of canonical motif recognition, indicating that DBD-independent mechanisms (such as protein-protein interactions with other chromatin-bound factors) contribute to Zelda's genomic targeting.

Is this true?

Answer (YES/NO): NO